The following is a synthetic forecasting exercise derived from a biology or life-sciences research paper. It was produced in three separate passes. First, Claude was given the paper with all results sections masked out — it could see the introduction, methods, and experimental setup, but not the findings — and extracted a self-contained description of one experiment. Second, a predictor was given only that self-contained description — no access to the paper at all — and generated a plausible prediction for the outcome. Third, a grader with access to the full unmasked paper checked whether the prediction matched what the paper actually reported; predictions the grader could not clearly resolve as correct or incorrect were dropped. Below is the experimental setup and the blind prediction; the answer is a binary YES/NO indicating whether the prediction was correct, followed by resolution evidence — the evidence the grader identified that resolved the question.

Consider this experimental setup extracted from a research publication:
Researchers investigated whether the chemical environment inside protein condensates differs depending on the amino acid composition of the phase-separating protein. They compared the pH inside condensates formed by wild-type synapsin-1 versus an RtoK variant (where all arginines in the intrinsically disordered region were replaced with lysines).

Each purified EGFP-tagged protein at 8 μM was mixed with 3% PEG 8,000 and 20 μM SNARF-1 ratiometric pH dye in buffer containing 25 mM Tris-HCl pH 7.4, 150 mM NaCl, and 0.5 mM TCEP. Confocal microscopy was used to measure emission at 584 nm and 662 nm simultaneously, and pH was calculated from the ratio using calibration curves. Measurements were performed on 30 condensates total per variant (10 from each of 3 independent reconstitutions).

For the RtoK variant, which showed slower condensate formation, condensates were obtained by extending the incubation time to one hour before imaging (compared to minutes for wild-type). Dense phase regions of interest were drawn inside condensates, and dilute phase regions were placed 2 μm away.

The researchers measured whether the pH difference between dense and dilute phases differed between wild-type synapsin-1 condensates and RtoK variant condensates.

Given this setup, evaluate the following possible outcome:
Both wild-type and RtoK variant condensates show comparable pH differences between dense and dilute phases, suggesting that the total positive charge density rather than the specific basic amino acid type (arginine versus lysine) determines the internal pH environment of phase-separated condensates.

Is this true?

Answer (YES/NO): YES